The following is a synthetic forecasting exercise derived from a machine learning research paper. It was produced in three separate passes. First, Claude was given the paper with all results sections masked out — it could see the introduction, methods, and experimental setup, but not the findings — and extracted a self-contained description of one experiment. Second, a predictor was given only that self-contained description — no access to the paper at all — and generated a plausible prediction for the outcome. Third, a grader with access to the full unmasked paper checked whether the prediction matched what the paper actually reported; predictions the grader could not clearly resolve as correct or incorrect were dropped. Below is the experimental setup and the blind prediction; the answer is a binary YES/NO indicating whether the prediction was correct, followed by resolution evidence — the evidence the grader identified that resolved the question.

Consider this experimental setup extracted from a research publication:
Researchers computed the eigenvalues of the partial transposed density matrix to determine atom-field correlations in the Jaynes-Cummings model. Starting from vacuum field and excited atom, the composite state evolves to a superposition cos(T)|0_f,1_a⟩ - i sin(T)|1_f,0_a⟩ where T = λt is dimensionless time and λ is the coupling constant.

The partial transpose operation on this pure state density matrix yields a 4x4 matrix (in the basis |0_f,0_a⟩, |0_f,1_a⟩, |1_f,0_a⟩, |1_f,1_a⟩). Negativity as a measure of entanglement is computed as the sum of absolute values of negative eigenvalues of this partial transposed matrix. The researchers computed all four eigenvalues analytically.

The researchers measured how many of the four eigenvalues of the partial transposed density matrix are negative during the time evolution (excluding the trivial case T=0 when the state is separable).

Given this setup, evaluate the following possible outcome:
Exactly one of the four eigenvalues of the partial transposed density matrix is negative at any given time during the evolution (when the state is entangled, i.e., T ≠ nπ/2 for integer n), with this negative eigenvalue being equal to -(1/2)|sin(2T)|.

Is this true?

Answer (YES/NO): YES